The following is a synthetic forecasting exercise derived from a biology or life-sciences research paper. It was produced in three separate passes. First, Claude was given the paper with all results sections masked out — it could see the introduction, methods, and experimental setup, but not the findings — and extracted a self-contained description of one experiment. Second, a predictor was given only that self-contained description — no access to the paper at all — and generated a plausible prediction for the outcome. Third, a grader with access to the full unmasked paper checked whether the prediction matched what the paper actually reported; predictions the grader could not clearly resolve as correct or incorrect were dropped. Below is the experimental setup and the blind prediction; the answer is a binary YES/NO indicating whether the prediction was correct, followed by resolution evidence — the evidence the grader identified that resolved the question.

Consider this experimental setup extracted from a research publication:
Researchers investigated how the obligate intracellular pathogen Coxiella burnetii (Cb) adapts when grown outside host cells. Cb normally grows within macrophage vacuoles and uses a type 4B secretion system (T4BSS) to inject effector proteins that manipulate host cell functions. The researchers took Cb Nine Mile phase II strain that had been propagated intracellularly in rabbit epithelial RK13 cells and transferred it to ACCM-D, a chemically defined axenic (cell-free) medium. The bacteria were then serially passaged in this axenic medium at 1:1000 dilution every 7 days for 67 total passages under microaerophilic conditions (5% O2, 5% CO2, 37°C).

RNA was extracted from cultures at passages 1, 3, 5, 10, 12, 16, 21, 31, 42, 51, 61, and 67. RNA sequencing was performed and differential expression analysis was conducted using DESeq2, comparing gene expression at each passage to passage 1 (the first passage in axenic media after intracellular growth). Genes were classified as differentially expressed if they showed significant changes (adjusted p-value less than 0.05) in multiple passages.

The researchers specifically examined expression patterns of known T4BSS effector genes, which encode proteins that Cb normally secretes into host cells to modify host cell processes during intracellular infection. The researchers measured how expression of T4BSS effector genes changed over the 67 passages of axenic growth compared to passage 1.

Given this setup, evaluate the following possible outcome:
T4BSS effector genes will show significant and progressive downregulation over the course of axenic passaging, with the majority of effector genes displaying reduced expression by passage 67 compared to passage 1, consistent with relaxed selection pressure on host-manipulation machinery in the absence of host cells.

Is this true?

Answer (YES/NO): NO